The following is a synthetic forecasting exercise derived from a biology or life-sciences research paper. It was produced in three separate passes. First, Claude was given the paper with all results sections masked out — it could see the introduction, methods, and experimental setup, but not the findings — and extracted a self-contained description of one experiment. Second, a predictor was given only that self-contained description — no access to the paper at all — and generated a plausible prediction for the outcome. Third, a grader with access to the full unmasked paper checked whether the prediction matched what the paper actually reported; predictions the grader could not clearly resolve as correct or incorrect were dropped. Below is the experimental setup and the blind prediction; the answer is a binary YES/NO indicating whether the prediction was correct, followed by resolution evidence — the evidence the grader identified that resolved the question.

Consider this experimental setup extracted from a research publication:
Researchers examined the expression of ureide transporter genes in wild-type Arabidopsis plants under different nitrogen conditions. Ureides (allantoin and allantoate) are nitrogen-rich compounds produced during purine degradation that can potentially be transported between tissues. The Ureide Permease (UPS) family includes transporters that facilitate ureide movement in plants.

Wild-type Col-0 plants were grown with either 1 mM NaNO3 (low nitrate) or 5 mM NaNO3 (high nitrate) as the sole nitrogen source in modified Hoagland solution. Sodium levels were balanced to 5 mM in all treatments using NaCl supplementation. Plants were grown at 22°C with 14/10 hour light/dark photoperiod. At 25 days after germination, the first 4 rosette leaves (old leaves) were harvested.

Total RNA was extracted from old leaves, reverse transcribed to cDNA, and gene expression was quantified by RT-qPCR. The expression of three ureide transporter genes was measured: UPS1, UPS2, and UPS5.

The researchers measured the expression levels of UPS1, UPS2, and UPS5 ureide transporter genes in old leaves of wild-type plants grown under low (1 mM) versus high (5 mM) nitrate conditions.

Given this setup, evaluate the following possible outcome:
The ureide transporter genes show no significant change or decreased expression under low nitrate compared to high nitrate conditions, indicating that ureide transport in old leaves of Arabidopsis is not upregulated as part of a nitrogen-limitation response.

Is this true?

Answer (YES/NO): NO